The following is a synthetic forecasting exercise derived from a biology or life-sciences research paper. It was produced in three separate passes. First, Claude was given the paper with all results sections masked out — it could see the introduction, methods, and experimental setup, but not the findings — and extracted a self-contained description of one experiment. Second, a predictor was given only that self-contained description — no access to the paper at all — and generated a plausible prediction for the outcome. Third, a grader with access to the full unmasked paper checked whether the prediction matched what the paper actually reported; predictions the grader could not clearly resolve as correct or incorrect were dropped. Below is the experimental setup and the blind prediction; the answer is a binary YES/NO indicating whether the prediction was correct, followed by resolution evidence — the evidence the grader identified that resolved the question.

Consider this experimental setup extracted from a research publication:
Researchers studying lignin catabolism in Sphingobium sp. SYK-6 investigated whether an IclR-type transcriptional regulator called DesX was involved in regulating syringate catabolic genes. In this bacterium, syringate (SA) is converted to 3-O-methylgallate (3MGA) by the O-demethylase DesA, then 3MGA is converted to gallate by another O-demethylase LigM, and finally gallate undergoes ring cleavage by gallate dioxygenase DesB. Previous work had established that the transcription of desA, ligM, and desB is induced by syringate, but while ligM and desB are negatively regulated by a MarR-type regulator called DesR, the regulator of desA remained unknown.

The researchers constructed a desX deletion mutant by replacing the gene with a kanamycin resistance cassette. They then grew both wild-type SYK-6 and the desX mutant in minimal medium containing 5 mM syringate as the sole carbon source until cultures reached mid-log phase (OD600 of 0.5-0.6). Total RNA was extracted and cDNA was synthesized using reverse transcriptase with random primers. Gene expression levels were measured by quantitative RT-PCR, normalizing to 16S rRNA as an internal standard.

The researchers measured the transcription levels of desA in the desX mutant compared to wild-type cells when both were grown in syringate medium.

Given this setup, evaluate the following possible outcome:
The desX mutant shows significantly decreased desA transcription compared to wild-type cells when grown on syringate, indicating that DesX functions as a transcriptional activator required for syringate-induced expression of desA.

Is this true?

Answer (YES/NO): NO